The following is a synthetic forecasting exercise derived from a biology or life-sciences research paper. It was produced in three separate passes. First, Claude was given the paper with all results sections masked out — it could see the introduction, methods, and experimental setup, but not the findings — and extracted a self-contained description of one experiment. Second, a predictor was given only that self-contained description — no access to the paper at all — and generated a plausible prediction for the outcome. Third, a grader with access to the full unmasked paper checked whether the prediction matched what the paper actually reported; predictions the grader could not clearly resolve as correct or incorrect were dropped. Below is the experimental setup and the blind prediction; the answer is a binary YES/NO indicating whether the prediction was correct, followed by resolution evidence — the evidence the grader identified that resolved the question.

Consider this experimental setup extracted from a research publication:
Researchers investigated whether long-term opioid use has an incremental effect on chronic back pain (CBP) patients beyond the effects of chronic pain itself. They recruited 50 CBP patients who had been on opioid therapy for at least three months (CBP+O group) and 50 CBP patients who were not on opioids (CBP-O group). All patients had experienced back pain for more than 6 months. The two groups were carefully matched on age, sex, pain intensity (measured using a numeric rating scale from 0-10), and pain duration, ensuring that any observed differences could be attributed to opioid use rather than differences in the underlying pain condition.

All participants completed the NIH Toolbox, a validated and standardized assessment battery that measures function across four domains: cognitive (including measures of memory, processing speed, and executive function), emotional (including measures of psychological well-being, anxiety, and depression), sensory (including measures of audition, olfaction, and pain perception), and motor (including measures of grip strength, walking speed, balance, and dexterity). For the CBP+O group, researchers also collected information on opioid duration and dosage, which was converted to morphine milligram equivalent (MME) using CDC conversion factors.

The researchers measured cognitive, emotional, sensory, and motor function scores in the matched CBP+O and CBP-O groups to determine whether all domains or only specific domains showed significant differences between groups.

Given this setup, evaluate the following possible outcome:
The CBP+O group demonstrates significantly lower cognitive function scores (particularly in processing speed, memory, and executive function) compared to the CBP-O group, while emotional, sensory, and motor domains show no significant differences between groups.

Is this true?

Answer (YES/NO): NO